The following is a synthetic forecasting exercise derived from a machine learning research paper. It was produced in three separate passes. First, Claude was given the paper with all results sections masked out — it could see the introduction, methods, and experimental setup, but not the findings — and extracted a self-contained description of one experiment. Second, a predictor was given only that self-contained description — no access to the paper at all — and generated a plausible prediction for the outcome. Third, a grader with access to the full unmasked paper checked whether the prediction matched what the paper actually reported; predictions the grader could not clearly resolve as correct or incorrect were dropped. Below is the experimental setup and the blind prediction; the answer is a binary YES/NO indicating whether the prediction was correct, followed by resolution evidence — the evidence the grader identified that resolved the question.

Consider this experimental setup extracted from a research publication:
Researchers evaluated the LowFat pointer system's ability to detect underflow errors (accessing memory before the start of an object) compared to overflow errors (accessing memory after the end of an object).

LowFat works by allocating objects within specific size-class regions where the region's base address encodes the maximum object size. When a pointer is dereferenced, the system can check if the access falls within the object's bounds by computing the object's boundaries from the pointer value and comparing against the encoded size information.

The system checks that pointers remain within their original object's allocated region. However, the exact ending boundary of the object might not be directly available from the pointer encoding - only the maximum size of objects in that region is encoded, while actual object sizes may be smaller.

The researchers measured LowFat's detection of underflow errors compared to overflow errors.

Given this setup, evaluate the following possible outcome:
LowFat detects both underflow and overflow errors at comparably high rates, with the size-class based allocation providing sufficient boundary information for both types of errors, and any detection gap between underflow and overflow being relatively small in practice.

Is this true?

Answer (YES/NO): NO